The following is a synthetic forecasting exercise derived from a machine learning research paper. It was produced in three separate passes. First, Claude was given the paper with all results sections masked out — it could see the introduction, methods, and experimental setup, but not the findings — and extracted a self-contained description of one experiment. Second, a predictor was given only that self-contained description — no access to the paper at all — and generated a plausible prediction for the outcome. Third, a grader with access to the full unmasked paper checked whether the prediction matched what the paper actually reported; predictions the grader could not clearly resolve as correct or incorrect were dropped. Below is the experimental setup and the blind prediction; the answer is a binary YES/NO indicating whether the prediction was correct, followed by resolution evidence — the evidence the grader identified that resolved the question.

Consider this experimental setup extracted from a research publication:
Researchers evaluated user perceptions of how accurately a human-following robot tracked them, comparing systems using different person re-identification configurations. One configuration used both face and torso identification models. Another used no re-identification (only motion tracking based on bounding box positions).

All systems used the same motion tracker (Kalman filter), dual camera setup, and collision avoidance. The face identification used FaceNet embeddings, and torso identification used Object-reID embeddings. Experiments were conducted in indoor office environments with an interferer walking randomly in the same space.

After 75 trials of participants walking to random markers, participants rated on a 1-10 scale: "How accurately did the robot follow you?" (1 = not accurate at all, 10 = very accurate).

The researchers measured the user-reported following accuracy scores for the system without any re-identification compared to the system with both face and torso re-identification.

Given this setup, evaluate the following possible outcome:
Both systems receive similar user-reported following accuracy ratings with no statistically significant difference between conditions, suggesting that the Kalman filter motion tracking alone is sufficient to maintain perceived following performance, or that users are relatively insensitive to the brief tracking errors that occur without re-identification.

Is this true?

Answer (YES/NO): NO